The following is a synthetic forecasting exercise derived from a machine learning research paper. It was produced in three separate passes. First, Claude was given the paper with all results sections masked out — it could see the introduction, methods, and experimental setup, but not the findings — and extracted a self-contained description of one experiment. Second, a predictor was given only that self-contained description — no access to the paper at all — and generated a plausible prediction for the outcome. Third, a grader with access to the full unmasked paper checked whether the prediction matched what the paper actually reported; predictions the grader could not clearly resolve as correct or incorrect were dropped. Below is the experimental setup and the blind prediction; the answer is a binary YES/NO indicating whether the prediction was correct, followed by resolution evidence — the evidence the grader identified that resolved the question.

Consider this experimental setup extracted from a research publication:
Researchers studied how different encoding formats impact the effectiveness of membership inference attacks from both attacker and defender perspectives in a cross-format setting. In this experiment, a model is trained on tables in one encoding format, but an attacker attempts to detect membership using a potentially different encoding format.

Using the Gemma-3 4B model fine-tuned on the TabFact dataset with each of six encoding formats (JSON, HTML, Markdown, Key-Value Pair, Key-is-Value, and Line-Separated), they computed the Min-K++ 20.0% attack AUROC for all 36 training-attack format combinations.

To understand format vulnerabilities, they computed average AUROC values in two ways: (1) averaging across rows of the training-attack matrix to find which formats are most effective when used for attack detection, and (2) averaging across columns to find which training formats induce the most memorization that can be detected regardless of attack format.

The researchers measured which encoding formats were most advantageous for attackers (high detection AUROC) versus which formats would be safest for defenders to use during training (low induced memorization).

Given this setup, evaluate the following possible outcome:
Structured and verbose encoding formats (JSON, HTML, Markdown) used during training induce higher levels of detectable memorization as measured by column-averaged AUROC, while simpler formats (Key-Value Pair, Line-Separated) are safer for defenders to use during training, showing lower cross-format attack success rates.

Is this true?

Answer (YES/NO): NO